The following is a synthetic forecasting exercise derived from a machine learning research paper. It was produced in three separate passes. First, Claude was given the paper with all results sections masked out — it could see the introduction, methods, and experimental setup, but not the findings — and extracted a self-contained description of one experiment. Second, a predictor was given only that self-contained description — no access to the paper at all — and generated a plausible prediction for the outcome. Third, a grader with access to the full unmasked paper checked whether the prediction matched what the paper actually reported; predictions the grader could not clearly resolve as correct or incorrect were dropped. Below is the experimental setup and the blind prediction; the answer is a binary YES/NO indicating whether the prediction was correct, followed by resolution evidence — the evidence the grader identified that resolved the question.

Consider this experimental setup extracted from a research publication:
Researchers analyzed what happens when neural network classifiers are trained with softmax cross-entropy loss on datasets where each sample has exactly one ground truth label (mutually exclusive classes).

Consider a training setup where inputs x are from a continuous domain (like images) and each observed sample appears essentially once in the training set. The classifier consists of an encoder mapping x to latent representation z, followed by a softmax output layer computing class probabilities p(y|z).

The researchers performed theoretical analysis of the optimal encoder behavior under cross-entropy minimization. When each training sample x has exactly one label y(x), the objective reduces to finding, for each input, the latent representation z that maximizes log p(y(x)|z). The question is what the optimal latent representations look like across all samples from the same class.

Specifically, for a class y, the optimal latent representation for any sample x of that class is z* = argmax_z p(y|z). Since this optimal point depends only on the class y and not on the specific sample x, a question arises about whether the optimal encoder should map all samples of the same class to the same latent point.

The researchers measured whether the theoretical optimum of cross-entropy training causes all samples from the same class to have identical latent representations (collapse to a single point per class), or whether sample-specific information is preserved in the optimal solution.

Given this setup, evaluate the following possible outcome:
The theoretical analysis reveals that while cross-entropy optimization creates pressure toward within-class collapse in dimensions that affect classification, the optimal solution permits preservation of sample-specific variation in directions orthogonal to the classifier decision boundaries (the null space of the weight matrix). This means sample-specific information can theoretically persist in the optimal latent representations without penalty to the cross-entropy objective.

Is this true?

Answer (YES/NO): NO